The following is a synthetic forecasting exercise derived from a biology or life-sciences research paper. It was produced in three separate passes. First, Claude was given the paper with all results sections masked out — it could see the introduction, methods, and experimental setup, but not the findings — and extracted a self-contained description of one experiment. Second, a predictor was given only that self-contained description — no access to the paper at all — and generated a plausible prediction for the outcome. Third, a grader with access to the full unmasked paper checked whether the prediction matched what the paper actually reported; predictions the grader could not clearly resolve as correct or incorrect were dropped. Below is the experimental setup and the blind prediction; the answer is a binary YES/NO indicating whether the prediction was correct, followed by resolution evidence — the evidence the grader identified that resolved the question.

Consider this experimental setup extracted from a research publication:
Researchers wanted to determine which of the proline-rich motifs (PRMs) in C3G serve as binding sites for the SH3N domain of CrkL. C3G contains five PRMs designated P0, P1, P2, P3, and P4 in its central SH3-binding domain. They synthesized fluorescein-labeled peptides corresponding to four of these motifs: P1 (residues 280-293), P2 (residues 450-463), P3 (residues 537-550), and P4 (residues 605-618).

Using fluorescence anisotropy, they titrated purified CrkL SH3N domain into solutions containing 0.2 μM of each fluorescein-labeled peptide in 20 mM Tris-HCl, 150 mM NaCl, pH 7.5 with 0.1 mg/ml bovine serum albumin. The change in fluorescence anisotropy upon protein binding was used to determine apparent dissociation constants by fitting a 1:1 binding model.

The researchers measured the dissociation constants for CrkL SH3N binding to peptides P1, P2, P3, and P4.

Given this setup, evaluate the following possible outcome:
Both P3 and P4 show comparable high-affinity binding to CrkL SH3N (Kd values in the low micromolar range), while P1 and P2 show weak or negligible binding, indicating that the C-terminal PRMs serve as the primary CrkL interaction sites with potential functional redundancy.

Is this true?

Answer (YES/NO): NO